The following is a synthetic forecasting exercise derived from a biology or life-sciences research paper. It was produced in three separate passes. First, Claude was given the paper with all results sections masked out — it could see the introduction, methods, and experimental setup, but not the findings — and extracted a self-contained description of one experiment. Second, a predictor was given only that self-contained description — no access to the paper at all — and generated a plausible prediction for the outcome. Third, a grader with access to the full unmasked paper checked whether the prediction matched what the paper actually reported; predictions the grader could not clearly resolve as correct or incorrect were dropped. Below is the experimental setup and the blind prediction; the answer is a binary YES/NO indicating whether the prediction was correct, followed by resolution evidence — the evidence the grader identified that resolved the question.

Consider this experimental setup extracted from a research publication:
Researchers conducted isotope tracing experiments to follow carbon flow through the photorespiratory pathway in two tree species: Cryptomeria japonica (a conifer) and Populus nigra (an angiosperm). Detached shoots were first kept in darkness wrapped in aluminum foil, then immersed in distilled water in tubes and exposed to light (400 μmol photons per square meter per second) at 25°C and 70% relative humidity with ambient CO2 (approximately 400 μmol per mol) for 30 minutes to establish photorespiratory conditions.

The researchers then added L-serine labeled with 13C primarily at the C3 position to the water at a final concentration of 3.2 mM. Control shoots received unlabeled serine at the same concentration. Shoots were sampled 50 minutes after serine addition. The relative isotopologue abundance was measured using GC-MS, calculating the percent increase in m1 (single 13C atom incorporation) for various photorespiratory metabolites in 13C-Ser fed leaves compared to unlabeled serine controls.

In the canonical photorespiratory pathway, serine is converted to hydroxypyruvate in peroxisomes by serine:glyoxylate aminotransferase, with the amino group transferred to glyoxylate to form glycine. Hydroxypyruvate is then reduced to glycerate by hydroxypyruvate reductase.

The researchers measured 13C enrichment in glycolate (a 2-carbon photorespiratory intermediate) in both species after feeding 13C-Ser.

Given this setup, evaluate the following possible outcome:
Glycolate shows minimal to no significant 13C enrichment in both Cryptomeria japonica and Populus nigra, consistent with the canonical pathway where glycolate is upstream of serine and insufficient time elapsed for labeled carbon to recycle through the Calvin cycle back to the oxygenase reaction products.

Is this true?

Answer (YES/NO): NO